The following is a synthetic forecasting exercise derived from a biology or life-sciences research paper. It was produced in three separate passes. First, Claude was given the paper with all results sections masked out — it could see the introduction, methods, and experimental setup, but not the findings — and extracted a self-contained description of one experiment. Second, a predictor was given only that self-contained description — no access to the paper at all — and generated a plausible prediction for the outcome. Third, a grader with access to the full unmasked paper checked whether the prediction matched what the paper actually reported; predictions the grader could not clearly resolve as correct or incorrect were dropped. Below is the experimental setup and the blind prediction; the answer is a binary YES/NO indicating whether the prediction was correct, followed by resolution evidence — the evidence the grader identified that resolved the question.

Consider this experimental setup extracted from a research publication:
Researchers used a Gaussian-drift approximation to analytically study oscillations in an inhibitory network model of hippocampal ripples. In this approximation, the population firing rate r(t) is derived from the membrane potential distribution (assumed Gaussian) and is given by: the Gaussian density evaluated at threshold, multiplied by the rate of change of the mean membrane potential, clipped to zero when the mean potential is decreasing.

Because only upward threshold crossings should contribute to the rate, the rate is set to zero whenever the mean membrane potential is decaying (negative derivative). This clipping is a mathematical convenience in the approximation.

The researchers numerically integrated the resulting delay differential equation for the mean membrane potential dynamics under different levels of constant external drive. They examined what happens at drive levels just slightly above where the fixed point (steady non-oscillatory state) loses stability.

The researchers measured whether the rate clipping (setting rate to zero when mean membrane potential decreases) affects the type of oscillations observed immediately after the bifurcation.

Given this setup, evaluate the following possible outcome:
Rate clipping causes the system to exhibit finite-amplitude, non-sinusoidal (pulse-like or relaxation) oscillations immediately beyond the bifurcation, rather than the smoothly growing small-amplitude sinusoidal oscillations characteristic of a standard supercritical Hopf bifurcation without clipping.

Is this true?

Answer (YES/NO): NO